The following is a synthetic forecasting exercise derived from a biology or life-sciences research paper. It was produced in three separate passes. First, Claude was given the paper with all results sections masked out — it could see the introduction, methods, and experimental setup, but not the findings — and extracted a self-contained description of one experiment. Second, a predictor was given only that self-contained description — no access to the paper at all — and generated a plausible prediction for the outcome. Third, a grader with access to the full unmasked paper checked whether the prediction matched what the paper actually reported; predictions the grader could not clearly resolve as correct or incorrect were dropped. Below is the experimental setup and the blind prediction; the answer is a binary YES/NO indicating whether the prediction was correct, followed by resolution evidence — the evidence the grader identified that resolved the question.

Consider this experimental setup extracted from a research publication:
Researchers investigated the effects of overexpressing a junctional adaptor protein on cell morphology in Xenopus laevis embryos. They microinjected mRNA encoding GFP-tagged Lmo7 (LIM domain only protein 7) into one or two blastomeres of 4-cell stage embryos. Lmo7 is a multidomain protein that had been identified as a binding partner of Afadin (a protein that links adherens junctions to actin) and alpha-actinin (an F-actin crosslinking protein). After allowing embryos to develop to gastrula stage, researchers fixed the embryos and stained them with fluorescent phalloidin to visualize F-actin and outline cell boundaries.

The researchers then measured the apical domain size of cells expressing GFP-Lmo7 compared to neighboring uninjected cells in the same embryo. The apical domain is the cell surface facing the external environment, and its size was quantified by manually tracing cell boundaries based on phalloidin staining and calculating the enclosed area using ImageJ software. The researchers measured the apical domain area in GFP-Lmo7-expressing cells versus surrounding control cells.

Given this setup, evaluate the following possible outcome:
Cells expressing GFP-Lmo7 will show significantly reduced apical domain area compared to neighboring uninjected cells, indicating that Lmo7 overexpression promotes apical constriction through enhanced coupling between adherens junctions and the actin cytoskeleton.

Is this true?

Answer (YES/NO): YES